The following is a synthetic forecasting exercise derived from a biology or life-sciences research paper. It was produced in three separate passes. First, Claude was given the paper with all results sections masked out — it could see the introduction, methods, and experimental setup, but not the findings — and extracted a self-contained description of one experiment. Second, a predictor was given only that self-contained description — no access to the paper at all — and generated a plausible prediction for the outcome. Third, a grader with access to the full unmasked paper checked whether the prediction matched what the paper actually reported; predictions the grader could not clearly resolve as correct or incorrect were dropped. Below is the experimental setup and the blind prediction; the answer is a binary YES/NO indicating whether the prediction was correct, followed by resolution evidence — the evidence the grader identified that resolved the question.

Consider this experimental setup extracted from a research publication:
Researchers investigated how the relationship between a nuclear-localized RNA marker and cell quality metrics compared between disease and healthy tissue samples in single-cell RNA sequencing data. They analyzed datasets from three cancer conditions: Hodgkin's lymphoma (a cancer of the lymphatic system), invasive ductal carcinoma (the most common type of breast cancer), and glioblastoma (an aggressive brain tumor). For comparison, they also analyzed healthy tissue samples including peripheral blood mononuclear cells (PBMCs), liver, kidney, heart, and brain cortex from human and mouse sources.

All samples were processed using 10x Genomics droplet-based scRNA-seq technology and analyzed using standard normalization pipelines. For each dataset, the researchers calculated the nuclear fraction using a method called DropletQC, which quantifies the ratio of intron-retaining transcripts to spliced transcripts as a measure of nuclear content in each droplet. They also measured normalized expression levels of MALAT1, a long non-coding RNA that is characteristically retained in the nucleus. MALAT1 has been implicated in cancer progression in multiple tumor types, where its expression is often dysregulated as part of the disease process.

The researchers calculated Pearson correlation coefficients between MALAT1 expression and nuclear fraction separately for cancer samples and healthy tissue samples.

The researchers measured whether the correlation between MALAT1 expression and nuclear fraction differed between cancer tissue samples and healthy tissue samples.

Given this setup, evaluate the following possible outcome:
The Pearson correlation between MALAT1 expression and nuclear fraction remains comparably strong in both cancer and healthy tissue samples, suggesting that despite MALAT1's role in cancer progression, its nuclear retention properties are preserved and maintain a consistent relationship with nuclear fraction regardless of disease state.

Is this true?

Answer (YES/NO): YES